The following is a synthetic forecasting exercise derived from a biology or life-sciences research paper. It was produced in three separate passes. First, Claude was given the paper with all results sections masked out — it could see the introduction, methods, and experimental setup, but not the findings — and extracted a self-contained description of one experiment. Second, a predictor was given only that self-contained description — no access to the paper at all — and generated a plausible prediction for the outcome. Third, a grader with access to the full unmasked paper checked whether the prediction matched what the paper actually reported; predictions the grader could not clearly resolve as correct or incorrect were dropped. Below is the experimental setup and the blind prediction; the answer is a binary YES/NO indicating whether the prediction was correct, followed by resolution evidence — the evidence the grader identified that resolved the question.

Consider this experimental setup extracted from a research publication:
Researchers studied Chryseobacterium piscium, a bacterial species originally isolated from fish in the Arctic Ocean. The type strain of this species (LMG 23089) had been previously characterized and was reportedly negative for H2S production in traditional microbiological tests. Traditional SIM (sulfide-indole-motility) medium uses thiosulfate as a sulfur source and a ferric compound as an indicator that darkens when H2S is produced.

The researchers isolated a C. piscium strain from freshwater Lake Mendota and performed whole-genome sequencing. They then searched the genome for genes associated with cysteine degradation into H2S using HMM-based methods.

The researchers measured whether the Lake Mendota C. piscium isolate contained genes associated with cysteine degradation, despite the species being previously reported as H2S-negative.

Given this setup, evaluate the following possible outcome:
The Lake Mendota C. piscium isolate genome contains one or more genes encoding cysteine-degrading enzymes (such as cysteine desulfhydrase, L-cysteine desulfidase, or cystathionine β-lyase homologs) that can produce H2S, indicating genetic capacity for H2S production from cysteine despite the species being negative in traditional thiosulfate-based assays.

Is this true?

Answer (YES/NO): YES